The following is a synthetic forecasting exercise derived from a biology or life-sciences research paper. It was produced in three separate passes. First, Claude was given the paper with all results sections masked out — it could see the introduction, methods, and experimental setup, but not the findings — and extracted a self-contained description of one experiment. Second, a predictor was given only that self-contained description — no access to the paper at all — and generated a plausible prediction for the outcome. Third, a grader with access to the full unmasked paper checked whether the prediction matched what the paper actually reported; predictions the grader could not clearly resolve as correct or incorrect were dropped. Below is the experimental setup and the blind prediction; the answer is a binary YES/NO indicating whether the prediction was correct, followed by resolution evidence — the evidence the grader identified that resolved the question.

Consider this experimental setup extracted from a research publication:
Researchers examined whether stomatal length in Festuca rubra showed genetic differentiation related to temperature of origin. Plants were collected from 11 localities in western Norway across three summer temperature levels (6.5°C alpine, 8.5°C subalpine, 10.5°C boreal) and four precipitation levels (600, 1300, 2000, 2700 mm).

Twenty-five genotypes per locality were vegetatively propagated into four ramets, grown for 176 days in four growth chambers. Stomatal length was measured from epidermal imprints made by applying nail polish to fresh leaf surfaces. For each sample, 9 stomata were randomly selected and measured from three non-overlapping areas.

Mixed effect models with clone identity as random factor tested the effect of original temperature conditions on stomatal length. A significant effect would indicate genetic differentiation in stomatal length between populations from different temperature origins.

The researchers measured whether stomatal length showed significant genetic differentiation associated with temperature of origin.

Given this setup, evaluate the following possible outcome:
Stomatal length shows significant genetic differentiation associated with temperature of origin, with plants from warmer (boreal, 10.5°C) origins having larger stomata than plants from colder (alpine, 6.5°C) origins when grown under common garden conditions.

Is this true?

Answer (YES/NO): NO